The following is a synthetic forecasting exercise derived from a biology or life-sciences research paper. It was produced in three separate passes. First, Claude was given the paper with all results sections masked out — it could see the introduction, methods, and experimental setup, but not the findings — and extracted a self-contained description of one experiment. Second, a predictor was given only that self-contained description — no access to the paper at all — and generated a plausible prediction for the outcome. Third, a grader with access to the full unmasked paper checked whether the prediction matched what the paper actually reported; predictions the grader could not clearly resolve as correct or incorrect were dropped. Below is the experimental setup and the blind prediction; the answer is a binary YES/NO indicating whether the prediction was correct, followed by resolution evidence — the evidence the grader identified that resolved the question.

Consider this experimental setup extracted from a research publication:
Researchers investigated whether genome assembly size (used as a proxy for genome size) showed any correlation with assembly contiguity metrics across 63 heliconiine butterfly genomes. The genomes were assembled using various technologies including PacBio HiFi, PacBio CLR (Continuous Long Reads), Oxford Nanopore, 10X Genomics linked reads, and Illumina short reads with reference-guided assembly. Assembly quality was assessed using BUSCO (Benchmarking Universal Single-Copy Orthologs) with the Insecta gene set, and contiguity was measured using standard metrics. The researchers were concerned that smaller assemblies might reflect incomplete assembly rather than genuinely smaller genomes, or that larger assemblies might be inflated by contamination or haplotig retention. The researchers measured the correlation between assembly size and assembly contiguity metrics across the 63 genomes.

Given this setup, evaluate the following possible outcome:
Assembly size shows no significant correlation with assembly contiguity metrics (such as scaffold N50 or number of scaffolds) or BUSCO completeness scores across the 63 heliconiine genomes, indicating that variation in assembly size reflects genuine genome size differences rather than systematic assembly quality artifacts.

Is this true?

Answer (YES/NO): YES